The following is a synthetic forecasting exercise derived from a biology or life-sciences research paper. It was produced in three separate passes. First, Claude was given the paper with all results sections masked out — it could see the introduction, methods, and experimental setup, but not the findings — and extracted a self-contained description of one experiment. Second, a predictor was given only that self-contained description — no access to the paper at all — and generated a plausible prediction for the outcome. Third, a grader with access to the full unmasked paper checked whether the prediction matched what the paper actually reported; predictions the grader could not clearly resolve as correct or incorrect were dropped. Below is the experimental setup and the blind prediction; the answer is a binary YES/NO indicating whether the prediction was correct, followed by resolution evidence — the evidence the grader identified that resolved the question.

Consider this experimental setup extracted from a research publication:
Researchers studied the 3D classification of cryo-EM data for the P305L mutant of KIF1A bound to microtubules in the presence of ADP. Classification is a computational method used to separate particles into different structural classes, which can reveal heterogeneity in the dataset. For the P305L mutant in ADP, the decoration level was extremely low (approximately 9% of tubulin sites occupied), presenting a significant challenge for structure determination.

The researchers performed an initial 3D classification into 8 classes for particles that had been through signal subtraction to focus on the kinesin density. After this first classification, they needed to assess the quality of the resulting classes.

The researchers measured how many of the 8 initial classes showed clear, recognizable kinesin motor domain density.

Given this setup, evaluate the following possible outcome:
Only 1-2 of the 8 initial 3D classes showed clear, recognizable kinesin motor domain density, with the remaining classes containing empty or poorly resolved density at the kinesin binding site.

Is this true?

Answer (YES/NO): YES